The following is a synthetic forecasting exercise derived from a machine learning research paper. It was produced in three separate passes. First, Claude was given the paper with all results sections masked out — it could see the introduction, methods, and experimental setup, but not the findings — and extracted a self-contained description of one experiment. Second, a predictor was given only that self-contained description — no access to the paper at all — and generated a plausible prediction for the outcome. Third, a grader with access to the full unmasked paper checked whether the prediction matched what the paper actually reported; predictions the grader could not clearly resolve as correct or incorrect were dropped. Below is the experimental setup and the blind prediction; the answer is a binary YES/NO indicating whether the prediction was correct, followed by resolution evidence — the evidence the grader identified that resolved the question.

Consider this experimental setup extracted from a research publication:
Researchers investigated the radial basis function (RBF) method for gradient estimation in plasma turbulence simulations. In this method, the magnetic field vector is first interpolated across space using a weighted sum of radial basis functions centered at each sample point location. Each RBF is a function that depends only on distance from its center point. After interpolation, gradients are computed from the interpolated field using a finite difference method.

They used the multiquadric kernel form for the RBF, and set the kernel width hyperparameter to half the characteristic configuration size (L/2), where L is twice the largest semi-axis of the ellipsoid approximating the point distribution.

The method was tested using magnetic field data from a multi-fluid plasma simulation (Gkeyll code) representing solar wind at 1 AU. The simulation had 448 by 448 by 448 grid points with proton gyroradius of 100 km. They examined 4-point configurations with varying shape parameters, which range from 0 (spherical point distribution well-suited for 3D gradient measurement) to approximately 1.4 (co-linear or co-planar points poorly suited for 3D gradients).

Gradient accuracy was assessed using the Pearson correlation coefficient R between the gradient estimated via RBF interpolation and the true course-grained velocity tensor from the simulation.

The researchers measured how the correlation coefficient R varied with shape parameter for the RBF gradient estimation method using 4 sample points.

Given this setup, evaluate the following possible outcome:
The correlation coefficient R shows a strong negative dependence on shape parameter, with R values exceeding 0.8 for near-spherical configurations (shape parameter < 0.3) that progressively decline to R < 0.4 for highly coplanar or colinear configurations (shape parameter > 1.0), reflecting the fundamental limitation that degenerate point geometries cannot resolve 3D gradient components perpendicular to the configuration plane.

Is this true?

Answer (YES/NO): NO